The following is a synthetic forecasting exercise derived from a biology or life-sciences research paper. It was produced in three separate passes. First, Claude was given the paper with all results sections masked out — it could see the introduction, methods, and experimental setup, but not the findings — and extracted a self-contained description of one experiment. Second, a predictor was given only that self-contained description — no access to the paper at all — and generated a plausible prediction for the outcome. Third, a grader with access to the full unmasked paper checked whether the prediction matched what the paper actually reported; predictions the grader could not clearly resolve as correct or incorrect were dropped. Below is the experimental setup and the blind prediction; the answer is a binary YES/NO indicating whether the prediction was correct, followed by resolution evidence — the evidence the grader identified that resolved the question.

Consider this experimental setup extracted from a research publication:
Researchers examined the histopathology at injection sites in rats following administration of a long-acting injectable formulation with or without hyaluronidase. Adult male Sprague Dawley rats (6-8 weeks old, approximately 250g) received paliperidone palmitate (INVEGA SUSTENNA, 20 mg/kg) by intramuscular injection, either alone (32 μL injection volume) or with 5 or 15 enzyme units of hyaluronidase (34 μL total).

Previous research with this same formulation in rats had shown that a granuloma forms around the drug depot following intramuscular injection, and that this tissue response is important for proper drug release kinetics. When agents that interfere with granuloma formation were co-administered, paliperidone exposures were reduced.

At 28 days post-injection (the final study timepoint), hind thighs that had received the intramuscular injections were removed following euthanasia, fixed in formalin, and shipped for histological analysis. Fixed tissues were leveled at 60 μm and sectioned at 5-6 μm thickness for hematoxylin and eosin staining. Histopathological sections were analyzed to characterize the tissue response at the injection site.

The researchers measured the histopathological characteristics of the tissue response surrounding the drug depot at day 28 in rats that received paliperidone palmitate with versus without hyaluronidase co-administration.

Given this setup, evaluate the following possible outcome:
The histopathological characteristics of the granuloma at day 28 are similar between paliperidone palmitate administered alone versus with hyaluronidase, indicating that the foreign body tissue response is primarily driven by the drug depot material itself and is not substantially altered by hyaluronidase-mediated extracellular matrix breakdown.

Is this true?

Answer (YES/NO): NO